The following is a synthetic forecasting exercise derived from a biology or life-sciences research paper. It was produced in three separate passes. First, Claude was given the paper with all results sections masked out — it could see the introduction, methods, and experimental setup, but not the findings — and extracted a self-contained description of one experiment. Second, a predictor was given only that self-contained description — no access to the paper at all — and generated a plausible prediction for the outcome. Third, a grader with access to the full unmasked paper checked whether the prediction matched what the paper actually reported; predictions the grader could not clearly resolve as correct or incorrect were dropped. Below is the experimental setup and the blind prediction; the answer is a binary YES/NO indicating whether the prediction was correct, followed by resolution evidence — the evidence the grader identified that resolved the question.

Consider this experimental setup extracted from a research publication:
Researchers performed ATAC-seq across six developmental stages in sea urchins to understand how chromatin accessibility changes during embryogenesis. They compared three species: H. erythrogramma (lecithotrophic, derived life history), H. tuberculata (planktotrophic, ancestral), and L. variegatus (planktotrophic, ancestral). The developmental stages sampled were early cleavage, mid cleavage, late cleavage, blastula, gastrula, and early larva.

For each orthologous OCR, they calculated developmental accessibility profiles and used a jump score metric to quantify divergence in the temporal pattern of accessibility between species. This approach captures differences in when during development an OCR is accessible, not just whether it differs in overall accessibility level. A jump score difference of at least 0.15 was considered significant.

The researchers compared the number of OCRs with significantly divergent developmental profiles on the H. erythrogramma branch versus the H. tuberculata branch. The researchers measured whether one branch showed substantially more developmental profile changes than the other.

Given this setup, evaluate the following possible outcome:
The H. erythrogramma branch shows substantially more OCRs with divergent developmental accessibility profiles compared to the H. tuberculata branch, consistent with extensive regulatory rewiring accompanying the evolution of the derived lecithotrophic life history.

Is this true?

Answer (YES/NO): YES